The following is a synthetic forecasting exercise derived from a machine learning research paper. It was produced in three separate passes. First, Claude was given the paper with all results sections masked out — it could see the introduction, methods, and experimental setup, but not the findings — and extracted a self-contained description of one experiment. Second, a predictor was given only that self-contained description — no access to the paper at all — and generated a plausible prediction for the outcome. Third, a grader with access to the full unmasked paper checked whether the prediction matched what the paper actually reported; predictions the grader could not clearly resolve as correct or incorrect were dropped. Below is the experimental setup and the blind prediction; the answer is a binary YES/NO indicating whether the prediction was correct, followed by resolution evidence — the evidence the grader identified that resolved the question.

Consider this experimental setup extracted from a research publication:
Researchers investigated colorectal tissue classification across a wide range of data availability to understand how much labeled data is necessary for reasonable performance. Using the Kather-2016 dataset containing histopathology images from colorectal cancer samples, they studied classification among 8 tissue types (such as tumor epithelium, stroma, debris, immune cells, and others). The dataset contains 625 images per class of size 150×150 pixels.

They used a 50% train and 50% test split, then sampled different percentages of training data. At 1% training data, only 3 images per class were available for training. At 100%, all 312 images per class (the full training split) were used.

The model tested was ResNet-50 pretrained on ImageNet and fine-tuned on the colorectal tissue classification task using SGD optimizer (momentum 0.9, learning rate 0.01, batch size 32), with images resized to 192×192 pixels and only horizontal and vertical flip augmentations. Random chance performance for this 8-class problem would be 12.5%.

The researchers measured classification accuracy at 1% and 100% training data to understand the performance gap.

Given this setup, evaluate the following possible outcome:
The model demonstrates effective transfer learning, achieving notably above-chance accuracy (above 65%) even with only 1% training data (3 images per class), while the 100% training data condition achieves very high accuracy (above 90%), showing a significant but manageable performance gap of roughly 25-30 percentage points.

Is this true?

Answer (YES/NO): NO